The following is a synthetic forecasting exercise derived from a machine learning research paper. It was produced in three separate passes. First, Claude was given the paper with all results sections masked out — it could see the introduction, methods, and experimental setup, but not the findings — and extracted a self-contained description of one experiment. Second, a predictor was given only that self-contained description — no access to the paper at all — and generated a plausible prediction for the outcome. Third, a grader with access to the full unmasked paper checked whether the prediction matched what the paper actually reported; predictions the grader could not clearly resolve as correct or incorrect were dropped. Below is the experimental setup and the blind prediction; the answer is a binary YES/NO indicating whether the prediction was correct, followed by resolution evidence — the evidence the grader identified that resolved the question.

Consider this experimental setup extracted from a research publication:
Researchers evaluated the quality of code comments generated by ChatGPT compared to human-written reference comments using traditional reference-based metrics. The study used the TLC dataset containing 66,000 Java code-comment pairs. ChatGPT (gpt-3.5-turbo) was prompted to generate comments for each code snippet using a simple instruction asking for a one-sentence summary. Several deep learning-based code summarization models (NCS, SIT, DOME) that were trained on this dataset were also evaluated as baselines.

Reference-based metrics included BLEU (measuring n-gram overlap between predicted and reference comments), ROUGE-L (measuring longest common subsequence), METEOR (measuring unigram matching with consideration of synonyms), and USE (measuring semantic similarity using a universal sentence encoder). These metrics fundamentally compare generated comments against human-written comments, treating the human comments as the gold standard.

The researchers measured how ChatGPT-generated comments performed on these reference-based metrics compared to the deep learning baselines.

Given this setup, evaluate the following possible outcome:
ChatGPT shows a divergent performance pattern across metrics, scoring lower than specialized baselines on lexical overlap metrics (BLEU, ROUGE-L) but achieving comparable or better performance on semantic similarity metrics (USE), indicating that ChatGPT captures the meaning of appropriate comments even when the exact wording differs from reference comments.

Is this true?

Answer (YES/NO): YES